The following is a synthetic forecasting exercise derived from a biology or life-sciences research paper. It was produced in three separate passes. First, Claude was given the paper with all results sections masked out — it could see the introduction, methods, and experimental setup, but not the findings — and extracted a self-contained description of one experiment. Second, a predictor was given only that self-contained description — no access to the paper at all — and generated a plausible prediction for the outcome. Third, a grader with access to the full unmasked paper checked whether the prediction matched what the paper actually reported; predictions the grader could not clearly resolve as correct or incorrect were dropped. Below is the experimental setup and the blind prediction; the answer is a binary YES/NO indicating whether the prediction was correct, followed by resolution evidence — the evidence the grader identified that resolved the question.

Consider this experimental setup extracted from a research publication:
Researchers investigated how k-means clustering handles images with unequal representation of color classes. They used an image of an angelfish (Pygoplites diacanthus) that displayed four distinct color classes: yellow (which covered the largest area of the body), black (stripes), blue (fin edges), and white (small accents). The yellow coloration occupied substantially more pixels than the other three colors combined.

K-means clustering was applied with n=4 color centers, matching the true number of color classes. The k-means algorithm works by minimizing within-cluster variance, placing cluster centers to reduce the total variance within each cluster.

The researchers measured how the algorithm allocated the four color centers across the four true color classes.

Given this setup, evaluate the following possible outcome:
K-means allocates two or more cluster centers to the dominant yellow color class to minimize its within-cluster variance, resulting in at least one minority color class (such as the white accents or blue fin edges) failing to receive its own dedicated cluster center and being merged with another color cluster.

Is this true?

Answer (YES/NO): YES